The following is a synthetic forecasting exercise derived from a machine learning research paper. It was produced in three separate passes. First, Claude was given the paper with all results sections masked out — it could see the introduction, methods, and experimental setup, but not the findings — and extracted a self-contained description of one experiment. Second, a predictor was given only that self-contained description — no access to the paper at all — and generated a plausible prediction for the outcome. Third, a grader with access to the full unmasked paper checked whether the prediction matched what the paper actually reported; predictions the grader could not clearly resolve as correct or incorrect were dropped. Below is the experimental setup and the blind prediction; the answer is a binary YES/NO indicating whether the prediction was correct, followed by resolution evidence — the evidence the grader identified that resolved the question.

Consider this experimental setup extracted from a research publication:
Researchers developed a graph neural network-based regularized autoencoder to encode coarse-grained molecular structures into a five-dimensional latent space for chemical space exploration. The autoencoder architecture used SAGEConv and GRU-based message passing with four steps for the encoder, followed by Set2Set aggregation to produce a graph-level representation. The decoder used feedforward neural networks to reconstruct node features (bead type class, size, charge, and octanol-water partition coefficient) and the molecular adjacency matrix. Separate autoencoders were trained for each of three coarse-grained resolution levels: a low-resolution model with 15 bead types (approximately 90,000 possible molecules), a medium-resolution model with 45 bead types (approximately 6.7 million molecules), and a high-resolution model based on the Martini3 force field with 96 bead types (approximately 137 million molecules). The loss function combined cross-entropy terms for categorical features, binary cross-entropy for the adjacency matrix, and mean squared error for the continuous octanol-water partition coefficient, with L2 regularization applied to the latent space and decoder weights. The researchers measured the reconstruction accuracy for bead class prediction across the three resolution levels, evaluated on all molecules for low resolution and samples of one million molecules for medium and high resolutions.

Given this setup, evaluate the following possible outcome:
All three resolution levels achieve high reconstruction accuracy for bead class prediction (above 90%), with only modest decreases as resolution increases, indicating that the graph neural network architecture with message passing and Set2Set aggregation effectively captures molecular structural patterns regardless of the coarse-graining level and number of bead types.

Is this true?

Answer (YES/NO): NO